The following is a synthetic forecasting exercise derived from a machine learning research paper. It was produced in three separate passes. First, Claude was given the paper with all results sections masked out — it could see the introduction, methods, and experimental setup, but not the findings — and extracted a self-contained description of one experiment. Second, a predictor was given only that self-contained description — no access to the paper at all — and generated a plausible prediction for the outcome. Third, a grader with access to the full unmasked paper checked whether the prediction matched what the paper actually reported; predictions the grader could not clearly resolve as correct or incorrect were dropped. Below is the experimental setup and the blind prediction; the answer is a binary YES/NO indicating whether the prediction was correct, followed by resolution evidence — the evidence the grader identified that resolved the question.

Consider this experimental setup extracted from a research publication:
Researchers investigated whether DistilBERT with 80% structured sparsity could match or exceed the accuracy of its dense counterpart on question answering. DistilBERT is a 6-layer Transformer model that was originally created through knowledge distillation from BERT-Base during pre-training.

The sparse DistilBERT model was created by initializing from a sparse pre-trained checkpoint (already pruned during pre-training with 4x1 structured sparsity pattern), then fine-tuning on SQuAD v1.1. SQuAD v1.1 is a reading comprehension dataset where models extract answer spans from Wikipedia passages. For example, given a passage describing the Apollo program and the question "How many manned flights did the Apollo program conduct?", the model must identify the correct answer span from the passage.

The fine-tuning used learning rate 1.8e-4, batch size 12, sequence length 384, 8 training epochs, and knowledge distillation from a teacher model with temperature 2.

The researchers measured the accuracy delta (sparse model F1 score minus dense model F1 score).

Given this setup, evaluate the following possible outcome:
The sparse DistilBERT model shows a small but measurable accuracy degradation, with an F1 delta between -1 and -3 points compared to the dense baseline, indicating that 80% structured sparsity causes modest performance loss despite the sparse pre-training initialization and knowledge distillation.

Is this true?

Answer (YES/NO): NO